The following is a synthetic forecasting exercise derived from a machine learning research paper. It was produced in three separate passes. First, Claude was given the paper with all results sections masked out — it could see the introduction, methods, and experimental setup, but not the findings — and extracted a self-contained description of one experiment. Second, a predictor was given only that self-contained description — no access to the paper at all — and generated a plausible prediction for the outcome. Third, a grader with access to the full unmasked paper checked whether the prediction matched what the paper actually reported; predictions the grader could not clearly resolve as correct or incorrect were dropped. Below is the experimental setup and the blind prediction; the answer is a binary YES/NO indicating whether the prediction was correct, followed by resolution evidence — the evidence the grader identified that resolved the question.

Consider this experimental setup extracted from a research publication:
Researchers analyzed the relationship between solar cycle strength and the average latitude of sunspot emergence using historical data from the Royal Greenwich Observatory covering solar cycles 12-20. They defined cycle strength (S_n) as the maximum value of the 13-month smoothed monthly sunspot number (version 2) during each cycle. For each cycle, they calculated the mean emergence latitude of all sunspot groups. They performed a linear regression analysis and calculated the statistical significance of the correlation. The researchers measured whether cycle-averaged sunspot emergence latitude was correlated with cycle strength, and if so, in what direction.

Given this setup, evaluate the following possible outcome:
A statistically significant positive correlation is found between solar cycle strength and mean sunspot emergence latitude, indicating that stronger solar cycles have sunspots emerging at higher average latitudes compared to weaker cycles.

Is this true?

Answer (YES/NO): YES